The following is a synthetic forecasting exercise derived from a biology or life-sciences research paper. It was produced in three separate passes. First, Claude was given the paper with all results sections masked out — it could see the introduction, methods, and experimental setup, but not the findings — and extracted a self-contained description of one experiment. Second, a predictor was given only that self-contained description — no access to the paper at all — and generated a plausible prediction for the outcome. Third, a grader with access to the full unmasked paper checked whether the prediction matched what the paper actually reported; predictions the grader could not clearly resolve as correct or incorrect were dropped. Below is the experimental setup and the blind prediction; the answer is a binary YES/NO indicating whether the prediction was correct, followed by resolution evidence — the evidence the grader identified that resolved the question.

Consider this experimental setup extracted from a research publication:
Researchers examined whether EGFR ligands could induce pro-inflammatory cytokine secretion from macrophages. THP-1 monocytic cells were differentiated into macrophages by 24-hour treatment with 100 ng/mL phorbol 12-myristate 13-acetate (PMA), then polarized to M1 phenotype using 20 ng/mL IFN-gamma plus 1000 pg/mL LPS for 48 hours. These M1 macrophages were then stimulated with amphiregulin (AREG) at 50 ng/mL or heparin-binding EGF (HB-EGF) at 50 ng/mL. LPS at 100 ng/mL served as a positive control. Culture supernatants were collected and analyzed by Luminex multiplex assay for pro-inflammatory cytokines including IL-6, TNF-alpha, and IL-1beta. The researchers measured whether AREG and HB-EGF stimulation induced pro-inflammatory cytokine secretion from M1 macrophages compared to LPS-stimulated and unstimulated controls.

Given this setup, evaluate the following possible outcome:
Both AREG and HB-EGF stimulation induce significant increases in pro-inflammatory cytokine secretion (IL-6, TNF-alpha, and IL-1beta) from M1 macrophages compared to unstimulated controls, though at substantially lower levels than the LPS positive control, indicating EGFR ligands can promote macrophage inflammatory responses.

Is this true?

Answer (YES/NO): NO